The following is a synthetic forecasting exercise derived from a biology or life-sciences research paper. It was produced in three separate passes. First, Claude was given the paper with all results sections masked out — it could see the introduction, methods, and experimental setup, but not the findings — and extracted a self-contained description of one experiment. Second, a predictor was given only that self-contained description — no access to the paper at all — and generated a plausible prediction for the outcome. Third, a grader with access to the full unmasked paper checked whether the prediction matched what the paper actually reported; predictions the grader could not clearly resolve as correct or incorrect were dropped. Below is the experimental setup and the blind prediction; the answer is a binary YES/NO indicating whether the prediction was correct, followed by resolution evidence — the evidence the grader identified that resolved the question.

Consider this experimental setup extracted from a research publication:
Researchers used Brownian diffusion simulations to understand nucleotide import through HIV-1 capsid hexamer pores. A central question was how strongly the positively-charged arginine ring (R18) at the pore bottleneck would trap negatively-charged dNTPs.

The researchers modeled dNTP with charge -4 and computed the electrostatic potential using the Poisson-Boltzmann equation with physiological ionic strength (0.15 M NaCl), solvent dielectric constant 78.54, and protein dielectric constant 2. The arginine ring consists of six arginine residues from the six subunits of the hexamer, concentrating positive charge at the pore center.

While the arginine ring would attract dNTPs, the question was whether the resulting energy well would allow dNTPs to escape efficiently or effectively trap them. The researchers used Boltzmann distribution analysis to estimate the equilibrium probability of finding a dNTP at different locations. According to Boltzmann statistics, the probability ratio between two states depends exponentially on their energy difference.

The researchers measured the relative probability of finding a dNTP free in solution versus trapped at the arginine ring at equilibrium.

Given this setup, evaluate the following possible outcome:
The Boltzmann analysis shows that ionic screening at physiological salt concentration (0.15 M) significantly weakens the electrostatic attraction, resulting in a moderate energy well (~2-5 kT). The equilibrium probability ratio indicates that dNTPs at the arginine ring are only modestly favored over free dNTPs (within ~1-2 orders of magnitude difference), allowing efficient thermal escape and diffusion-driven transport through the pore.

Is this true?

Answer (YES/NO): NO